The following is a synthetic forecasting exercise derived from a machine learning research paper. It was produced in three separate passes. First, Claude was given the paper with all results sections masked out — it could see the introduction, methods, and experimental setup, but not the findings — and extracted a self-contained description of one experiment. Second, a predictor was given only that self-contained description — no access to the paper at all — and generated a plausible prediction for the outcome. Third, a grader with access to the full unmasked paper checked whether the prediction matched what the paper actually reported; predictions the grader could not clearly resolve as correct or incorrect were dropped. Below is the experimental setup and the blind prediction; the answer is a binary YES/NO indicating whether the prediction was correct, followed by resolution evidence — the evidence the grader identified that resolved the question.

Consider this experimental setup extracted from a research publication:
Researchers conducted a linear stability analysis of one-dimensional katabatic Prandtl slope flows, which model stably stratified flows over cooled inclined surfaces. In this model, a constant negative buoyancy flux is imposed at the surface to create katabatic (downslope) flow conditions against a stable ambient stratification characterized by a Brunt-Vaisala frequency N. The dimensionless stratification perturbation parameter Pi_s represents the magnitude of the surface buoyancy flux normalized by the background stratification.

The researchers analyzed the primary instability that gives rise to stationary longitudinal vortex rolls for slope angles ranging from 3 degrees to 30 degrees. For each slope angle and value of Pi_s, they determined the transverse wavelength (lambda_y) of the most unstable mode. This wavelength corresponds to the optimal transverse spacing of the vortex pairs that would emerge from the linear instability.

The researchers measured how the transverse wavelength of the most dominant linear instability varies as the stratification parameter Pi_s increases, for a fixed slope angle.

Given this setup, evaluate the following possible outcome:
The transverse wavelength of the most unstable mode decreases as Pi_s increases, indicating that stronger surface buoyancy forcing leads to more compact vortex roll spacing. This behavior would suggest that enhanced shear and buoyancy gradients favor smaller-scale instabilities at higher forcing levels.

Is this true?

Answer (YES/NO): YES